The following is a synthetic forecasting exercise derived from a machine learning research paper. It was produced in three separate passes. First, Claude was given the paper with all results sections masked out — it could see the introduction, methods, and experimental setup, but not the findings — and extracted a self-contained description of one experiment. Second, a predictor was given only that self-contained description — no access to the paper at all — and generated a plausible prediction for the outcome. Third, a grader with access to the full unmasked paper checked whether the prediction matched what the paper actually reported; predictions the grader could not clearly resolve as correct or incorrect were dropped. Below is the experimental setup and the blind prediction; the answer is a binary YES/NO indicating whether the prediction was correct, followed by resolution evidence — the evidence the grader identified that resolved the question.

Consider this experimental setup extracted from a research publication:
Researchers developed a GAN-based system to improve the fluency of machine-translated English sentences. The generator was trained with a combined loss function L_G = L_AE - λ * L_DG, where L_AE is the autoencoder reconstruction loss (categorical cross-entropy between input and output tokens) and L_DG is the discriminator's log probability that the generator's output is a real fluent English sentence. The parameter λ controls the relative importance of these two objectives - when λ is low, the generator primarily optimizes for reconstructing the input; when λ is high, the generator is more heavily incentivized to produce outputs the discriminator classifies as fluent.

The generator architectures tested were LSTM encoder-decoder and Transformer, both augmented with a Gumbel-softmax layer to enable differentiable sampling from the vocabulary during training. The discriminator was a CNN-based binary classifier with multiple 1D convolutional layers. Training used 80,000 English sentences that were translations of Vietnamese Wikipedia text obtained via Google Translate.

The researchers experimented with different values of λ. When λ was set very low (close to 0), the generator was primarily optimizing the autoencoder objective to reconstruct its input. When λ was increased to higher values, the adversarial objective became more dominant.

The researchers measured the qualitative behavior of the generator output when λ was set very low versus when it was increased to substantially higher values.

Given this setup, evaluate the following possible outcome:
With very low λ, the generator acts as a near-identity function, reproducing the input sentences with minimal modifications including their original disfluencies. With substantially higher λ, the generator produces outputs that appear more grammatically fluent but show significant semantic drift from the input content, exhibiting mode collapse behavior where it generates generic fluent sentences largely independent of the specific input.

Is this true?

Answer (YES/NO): NO